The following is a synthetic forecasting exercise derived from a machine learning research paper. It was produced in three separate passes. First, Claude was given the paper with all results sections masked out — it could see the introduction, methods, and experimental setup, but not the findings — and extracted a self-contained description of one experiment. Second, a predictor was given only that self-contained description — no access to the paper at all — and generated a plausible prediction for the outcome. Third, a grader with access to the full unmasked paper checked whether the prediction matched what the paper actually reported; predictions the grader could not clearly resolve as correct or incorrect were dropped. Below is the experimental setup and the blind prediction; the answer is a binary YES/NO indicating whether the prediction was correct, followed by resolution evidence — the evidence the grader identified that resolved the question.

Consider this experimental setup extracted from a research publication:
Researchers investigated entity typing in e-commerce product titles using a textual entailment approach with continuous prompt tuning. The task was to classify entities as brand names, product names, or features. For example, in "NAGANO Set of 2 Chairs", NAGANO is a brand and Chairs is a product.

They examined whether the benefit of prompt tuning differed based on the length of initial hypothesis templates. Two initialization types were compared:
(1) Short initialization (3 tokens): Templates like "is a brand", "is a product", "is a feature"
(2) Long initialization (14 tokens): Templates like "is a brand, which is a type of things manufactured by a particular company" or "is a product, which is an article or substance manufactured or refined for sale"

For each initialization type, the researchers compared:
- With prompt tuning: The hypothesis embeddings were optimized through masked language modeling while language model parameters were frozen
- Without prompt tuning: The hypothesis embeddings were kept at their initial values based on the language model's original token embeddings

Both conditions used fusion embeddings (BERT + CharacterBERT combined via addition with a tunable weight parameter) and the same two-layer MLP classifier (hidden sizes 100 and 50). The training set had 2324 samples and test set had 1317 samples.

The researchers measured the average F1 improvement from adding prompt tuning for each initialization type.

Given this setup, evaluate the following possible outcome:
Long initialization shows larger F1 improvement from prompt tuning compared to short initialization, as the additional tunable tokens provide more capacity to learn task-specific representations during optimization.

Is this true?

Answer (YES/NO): YES